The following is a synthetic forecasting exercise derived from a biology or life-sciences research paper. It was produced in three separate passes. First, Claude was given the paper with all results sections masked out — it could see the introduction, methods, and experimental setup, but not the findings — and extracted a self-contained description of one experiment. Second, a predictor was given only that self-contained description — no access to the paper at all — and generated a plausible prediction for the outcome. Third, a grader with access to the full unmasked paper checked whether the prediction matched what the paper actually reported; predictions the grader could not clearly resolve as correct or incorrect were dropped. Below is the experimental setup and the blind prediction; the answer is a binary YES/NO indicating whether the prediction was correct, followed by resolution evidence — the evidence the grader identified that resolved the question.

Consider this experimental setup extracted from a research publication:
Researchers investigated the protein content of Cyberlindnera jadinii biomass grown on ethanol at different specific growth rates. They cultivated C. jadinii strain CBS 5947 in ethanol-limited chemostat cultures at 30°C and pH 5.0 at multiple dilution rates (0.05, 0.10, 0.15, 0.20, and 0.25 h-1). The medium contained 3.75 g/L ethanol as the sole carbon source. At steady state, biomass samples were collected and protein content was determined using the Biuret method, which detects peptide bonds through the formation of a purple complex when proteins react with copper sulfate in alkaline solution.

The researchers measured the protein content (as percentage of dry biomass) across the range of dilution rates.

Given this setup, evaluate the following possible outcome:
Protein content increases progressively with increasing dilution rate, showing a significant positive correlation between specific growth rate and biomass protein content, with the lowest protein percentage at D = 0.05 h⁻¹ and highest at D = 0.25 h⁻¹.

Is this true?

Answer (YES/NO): NO